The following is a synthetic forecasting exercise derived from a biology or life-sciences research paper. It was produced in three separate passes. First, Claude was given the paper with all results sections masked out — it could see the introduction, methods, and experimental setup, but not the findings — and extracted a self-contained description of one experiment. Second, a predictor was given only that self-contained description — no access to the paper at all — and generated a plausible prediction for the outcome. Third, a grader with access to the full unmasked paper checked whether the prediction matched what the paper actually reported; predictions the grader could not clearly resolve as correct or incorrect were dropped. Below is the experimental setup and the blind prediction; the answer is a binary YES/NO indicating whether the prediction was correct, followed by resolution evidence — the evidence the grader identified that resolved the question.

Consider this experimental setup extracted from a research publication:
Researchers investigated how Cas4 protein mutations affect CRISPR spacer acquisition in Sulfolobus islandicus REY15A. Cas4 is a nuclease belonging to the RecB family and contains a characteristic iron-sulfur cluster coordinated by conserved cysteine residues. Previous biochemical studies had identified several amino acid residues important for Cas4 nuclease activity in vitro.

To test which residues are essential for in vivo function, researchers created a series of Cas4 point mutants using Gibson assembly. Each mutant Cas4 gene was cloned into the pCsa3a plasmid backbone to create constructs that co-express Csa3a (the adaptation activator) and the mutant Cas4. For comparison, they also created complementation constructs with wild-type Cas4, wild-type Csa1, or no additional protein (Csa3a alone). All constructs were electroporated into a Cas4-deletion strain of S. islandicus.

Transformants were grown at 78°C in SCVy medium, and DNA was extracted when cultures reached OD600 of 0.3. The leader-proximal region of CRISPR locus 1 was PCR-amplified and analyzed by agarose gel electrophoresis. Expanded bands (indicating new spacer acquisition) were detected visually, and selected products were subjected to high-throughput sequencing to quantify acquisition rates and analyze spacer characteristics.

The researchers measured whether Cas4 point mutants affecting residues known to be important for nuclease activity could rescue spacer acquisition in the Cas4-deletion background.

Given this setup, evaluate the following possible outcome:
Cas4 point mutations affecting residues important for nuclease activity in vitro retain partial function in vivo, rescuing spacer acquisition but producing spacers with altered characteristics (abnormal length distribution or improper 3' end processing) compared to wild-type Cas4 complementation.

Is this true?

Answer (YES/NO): YES